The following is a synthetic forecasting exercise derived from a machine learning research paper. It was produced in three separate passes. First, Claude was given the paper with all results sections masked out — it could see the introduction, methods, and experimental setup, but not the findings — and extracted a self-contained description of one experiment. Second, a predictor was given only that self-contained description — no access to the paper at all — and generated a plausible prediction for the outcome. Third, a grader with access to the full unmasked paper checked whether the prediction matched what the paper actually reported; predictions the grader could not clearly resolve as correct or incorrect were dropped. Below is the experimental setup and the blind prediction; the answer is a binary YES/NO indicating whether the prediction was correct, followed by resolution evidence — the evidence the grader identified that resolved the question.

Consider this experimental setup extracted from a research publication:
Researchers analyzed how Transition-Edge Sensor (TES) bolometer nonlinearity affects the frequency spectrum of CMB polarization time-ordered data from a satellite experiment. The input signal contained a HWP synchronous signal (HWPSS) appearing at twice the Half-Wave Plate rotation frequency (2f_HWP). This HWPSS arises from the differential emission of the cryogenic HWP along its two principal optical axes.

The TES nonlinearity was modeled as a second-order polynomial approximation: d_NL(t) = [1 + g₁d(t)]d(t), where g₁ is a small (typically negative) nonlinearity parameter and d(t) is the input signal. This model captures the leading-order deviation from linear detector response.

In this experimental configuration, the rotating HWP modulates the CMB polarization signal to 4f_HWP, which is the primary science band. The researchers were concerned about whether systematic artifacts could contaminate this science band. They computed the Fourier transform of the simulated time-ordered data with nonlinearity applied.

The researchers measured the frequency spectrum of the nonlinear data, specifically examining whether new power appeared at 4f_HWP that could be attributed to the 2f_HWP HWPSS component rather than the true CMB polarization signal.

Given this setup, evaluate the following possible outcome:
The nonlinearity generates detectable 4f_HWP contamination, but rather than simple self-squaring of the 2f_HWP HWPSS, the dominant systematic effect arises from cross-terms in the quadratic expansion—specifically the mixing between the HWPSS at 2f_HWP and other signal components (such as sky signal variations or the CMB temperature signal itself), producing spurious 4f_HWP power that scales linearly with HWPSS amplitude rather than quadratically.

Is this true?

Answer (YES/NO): NO